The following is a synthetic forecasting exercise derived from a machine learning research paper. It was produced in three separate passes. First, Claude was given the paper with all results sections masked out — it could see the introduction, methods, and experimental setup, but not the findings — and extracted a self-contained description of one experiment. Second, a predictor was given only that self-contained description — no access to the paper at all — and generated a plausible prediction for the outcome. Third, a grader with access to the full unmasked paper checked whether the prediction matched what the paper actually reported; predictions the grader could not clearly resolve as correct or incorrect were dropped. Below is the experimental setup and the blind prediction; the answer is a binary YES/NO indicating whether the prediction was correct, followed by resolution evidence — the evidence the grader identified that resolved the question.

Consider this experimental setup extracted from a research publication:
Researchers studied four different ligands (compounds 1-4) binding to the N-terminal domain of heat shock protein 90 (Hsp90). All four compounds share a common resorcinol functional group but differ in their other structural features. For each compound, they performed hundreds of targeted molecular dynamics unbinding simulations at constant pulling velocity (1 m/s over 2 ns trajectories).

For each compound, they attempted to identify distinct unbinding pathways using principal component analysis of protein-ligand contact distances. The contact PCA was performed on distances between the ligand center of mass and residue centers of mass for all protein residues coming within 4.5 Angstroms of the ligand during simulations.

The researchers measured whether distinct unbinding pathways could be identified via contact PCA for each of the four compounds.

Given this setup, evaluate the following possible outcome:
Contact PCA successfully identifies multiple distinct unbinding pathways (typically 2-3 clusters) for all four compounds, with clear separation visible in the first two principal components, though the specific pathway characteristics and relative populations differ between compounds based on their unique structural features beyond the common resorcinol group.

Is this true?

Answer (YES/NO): NO